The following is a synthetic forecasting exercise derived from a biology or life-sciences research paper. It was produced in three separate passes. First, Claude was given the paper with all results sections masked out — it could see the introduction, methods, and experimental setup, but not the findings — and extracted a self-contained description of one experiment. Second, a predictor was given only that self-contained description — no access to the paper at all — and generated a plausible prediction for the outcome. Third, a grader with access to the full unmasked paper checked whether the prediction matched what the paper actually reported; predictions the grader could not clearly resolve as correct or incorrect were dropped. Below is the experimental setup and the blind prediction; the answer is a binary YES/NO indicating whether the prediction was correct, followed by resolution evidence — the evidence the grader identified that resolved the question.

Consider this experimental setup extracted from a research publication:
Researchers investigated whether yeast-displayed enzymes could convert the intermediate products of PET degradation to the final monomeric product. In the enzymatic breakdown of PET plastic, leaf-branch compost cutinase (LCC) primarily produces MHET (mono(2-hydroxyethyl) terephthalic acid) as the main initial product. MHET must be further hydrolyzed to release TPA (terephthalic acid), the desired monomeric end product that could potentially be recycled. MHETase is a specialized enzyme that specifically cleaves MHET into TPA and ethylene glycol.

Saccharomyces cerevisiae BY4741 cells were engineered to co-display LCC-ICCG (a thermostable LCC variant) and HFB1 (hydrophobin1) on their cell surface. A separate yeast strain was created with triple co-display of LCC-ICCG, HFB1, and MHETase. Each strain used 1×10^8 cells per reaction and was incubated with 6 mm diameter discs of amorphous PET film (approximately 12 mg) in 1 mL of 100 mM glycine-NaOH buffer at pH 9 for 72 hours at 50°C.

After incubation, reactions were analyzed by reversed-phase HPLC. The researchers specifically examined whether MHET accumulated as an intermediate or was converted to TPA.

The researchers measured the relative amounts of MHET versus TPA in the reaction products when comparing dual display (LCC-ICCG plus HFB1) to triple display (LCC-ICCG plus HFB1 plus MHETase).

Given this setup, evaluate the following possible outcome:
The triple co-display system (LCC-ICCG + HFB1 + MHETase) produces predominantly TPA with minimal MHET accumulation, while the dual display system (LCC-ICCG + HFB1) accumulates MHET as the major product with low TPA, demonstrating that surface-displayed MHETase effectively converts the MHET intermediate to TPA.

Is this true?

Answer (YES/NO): NO